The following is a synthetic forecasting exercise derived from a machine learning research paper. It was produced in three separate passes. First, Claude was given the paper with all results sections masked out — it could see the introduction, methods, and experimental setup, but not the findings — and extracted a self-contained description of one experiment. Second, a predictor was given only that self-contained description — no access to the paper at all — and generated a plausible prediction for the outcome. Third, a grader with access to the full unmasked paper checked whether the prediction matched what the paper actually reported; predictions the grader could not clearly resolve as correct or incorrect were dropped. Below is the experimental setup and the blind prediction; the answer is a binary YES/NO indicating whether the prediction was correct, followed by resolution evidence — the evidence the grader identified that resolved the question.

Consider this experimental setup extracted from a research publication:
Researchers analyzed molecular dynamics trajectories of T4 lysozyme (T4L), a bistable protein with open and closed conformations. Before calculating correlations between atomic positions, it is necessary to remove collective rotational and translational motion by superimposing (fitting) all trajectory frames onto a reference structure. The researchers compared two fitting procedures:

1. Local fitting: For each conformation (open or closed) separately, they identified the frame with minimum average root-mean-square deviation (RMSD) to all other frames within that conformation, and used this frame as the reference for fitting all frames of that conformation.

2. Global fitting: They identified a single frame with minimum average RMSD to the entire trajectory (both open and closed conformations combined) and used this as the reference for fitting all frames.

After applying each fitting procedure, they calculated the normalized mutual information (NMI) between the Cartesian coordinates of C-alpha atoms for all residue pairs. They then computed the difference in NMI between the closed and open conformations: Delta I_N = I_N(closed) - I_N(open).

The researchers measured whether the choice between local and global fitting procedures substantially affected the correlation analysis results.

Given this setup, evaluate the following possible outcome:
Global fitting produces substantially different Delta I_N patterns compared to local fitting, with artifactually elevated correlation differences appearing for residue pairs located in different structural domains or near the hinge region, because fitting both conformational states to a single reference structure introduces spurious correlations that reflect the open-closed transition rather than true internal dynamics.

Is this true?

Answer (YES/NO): NO